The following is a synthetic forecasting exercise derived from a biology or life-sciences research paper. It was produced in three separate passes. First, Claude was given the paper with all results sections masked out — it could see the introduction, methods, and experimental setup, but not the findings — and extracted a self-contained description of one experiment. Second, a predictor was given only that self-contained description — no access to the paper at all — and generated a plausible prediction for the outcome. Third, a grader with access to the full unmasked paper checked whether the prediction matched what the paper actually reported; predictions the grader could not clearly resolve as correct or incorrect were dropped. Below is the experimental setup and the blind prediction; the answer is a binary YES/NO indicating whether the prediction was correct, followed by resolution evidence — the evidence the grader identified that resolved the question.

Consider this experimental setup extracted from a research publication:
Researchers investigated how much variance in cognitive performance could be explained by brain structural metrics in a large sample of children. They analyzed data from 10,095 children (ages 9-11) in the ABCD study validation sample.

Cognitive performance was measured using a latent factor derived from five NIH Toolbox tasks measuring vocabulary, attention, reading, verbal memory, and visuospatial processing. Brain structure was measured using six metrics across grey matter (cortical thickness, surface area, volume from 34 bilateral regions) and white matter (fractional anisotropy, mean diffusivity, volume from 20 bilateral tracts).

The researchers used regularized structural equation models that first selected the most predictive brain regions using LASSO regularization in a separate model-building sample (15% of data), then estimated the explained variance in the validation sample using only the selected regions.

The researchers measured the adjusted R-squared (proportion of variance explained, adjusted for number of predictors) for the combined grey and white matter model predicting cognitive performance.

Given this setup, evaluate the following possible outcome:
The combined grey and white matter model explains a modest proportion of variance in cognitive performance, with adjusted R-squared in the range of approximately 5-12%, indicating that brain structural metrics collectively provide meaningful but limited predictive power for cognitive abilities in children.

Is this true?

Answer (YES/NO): NO